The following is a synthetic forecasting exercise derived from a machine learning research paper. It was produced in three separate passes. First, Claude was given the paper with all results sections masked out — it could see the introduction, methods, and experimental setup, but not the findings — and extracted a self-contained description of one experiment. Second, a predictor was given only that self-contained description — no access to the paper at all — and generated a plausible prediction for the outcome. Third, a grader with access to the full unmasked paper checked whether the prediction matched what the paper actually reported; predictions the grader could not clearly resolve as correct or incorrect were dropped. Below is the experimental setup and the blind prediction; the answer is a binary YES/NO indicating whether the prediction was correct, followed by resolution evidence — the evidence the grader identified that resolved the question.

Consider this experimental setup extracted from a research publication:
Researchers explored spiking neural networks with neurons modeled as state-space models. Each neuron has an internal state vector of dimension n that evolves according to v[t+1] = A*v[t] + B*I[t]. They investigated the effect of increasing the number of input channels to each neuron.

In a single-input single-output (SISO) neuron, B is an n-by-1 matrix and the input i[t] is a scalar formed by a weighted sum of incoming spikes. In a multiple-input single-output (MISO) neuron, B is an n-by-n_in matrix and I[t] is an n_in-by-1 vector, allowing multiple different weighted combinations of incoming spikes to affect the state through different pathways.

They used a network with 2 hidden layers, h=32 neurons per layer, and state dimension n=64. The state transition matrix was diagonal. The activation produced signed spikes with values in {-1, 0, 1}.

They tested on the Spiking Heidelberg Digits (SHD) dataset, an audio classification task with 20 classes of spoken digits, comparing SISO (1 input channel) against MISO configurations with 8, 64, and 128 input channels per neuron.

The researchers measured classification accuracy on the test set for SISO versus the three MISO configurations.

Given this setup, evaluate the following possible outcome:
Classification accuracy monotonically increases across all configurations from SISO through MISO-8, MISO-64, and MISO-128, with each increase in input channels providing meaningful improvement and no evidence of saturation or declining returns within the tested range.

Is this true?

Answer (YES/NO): NO